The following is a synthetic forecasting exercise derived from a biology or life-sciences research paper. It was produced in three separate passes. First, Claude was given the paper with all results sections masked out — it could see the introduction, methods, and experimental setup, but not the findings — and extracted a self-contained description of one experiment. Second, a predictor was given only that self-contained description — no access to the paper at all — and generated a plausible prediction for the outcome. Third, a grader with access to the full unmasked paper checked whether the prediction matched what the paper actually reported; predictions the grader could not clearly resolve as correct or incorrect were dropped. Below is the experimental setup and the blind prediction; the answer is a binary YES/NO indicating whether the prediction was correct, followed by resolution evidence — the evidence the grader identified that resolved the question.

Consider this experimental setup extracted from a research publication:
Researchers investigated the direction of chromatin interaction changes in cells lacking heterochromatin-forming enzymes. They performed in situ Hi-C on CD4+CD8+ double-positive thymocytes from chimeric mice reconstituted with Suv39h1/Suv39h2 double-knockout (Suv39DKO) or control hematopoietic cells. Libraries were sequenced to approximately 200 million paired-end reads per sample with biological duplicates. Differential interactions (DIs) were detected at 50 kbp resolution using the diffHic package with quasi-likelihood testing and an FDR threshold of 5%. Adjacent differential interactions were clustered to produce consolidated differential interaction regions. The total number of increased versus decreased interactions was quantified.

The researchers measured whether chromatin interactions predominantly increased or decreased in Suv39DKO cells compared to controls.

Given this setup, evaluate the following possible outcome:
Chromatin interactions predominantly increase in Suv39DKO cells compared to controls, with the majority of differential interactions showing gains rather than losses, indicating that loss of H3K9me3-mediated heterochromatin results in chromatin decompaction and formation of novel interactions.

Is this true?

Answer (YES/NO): NO